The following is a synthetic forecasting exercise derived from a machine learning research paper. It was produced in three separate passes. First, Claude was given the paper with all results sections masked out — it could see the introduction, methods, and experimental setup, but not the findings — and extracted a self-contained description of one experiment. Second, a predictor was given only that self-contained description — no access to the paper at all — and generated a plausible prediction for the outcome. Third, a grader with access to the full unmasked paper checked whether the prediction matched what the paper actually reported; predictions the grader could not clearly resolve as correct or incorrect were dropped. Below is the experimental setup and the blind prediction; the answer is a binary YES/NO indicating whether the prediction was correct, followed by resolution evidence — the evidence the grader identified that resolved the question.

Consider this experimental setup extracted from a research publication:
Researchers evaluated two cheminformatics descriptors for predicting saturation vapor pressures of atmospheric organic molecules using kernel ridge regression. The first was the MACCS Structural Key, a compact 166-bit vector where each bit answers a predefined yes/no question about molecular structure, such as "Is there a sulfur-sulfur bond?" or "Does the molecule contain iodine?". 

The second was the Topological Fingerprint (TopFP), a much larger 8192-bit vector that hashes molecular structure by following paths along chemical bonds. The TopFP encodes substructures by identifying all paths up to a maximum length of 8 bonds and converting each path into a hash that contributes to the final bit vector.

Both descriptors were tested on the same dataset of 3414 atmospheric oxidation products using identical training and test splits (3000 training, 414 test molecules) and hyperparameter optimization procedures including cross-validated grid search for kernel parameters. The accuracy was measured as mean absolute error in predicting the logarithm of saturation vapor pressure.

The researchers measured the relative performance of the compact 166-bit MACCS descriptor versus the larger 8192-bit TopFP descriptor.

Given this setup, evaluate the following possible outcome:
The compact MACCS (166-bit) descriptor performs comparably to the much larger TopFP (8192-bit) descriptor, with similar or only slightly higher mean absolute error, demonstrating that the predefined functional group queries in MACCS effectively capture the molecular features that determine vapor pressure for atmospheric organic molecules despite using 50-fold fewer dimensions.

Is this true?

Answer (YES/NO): NO